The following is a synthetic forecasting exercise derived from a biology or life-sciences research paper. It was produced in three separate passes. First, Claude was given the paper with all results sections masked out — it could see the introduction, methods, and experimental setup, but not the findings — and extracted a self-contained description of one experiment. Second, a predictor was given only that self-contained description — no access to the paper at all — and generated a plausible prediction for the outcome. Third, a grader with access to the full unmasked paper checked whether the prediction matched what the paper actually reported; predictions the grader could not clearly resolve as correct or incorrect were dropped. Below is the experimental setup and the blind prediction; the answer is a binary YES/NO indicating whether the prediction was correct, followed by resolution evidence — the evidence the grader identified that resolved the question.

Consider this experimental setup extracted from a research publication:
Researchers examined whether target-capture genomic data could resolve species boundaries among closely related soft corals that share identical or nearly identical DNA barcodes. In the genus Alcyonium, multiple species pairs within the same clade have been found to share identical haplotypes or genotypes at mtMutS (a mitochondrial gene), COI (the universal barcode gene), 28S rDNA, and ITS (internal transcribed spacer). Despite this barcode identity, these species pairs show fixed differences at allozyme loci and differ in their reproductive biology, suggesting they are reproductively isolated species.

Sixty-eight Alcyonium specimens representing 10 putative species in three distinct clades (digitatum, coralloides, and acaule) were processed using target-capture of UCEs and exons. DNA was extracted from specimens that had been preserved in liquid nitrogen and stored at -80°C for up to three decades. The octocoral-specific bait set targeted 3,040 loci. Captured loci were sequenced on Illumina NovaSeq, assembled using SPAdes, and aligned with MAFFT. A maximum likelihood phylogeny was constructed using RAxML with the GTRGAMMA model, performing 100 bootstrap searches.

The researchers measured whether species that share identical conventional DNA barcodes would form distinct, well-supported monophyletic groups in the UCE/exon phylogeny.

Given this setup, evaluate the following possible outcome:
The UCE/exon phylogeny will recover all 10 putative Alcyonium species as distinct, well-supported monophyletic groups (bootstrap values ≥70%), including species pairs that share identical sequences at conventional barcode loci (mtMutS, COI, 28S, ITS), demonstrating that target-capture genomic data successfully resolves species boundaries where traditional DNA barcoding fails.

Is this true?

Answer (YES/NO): NO